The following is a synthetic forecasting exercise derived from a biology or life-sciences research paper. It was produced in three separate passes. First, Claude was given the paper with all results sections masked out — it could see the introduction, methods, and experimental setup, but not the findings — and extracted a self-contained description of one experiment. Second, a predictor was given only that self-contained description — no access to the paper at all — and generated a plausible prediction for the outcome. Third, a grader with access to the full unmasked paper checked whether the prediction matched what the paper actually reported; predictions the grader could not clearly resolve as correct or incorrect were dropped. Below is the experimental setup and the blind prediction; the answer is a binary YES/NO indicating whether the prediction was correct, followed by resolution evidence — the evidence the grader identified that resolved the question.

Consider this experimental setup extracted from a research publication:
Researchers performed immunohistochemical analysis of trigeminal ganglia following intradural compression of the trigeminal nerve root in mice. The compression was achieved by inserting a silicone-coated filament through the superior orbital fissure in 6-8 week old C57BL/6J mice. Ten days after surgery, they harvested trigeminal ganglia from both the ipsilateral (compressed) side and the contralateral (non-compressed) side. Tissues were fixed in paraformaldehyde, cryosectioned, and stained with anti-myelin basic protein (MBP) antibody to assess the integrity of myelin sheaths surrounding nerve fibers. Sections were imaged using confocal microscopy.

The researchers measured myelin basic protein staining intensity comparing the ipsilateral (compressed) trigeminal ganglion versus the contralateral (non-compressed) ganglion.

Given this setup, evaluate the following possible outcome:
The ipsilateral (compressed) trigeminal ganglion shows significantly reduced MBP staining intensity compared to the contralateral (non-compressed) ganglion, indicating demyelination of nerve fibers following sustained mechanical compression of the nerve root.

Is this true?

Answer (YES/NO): YES